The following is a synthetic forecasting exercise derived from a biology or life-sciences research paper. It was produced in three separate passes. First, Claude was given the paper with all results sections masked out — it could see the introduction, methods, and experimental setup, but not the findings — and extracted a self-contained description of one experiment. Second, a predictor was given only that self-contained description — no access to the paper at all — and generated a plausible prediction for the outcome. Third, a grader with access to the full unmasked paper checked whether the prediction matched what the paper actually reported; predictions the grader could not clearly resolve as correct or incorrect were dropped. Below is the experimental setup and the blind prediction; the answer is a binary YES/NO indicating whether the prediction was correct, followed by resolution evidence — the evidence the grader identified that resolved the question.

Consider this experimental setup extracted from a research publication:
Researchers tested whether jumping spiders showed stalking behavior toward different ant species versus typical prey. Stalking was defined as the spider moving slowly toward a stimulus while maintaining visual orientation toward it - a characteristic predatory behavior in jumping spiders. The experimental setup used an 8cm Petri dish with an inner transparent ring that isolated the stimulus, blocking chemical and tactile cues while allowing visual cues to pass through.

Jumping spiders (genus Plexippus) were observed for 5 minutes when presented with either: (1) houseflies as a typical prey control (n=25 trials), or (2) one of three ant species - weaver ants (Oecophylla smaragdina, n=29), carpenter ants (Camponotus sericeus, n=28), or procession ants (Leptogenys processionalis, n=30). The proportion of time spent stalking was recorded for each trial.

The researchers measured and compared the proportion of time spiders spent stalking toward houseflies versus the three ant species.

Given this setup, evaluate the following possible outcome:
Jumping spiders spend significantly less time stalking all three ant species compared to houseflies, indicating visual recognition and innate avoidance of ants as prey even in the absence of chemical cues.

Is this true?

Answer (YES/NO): YES